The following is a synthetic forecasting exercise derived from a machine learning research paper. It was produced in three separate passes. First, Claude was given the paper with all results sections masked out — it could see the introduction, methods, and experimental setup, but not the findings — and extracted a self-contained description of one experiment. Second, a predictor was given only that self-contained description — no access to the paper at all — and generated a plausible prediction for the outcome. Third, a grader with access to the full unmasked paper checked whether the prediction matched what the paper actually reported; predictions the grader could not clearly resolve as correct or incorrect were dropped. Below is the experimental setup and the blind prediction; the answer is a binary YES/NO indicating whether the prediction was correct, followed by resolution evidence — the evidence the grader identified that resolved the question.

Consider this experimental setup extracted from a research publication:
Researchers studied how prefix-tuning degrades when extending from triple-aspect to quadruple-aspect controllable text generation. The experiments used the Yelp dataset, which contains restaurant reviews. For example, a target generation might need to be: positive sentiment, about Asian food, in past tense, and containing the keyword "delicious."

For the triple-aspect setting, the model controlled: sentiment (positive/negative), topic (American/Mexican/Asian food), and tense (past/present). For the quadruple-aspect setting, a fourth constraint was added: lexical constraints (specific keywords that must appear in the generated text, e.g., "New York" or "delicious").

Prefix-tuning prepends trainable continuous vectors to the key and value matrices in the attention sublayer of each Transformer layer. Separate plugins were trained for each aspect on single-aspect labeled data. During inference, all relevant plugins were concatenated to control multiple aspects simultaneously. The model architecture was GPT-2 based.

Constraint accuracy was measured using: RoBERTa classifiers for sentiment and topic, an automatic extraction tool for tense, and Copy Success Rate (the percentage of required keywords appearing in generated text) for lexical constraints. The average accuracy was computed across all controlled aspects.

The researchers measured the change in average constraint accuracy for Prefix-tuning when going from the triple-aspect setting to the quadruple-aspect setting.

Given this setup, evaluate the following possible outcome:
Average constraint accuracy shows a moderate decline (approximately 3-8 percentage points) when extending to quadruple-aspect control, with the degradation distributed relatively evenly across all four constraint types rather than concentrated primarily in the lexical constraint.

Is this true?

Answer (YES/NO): NO